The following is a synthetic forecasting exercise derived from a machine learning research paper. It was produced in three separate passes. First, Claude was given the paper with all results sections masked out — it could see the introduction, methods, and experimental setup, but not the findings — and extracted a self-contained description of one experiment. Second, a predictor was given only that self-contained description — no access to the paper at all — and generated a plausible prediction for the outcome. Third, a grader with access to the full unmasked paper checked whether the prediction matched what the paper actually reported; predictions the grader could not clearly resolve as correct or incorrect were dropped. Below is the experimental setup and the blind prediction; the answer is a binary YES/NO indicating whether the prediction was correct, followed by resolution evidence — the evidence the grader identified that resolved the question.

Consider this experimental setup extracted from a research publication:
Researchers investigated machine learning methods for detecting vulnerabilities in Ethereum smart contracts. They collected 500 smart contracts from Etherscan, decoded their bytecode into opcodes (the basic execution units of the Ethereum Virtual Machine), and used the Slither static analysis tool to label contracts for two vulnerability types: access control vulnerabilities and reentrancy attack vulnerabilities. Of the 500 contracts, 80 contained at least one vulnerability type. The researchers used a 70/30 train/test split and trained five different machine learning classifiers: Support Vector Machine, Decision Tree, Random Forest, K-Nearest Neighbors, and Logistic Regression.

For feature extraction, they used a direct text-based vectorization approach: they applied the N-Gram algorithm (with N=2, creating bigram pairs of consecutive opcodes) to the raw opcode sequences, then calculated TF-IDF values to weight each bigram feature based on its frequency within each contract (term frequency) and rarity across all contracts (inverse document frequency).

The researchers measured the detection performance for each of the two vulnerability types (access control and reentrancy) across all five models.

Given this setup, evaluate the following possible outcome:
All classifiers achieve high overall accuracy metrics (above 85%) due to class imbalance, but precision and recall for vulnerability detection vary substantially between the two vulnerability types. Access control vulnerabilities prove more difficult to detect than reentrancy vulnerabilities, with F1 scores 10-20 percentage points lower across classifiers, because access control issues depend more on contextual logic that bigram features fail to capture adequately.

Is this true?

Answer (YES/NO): NO